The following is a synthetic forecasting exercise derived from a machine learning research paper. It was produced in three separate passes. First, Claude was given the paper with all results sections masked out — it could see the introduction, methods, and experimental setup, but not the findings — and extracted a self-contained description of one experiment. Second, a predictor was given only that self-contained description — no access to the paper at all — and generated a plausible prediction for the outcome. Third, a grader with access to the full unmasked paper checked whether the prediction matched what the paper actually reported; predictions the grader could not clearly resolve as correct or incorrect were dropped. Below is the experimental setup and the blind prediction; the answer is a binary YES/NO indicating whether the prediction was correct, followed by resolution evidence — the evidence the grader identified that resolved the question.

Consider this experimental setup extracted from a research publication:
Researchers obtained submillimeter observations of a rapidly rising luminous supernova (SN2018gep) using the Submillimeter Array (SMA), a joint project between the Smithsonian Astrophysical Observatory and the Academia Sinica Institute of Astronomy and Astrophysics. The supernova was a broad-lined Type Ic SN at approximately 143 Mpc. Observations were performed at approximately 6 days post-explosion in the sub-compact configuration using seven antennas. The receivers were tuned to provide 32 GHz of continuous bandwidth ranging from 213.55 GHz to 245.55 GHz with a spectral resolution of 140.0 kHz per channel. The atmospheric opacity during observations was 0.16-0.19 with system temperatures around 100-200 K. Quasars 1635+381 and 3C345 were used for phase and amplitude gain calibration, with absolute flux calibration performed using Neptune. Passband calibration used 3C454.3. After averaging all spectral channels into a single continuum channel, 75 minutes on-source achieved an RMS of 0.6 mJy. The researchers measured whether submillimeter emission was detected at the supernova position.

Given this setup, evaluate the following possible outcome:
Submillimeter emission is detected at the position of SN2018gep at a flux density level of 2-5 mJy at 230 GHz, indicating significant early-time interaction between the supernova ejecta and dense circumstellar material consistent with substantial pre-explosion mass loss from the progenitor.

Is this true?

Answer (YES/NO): NO